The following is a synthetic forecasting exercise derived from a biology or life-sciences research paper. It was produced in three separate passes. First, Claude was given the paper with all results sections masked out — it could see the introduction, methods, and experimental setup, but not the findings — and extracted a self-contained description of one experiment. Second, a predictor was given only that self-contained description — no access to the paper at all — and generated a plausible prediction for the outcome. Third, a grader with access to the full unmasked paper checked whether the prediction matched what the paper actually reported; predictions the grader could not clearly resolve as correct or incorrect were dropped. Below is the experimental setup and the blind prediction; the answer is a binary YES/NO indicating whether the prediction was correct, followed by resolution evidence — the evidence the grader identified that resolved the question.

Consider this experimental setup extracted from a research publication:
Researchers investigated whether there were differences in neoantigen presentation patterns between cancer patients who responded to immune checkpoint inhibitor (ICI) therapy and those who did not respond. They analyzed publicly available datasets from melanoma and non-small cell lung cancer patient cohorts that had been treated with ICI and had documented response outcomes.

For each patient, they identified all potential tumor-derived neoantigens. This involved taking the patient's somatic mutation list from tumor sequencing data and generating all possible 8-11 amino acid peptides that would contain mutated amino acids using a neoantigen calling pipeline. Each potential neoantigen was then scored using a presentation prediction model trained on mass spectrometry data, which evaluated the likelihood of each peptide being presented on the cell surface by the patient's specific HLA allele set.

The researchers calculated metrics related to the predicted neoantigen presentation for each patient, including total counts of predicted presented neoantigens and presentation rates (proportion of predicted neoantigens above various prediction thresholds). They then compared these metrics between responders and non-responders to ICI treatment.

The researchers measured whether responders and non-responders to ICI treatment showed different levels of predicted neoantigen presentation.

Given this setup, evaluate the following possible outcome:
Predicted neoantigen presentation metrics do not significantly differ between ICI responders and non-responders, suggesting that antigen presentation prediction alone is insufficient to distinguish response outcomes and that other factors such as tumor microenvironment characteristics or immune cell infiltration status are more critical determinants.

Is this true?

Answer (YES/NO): NO